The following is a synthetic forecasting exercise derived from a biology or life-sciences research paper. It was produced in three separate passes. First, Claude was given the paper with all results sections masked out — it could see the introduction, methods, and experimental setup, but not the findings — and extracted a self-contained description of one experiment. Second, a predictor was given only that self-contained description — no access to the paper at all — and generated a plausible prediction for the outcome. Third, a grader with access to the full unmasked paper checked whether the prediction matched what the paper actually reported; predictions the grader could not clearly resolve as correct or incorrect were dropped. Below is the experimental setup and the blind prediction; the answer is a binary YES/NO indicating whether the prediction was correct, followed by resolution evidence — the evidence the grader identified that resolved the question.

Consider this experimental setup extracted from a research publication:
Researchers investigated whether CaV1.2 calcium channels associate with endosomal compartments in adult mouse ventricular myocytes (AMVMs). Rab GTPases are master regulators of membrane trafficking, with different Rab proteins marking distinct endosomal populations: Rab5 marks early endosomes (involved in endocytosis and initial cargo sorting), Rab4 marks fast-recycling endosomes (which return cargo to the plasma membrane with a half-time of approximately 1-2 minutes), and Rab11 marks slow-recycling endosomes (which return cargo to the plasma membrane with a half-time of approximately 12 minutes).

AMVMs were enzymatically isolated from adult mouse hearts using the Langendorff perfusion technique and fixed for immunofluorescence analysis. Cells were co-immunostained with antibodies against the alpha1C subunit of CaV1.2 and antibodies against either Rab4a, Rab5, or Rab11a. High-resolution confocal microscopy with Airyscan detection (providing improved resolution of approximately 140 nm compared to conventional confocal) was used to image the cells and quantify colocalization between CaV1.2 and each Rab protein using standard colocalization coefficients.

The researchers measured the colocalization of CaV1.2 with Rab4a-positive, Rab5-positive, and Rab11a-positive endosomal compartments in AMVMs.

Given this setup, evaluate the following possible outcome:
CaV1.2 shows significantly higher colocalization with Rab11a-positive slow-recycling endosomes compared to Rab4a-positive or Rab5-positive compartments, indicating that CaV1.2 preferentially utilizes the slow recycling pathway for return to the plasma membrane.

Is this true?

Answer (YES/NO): NO